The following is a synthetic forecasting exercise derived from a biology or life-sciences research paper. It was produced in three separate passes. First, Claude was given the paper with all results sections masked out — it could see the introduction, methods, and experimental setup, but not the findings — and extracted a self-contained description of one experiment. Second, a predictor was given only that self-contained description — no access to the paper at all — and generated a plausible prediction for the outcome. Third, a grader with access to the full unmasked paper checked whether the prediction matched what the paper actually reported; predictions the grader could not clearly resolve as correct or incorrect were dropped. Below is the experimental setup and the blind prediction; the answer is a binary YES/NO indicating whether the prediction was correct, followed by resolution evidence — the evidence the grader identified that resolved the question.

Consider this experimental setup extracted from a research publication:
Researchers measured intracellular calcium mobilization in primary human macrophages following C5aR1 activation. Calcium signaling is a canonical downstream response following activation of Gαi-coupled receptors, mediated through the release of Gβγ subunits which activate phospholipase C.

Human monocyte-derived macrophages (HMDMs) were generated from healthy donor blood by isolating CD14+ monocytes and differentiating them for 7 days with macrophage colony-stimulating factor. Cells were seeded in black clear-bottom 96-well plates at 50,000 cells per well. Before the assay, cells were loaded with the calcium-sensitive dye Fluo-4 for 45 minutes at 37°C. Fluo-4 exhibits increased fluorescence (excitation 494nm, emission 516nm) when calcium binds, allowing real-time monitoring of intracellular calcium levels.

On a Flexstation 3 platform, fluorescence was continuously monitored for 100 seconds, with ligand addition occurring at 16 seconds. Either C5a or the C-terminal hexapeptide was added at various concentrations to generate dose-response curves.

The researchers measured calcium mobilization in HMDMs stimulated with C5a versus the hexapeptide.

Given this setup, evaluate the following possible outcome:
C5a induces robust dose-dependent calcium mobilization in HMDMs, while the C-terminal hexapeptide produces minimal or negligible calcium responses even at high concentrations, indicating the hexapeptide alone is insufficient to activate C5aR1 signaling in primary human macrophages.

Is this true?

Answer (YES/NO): NO